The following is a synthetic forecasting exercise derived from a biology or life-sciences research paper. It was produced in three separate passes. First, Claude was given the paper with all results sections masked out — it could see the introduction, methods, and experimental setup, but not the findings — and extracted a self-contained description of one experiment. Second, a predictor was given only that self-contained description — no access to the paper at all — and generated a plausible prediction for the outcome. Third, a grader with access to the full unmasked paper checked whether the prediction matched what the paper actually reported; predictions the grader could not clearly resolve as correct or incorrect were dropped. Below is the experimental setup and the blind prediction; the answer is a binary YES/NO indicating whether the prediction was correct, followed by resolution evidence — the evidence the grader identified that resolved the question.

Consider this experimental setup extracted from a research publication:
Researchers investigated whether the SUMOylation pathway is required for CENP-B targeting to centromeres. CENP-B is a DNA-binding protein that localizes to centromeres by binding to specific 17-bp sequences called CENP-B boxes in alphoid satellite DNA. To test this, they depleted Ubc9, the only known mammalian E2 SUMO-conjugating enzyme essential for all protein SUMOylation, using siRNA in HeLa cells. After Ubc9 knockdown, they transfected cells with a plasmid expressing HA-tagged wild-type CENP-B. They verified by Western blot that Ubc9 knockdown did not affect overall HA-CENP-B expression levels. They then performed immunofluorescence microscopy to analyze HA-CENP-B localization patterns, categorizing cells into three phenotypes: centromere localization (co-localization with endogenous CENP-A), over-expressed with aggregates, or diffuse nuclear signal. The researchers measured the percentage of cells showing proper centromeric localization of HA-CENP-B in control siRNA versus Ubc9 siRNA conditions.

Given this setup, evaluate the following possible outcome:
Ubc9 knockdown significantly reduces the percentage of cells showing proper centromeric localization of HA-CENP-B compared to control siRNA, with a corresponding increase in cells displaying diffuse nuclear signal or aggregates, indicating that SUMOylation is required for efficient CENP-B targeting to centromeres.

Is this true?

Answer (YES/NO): YES